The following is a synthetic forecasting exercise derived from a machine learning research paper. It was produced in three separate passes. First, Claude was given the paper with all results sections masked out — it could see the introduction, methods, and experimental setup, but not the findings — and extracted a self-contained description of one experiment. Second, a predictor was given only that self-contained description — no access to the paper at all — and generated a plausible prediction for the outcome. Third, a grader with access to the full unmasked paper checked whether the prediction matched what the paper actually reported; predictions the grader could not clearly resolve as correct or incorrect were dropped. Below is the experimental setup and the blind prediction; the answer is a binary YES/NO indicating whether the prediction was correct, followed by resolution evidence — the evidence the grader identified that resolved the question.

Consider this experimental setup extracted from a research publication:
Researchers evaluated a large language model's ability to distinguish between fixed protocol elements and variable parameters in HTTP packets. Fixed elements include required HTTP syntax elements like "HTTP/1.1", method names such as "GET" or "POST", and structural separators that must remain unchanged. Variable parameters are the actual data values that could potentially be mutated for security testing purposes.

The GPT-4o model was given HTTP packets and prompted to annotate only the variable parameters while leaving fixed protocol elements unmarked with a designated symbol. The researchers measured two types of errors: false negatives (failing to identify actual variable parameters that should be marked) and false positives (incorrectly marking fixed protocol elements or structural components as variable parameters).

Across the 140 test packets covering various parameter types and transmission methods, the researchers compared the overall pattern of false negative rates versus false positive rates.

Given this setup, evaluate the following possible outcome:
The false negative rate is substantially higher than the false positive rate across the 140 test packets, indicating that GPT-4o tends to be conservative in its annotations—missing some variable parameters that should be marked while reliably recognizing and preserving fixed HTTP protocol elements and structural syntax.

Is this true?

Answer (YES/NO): NO